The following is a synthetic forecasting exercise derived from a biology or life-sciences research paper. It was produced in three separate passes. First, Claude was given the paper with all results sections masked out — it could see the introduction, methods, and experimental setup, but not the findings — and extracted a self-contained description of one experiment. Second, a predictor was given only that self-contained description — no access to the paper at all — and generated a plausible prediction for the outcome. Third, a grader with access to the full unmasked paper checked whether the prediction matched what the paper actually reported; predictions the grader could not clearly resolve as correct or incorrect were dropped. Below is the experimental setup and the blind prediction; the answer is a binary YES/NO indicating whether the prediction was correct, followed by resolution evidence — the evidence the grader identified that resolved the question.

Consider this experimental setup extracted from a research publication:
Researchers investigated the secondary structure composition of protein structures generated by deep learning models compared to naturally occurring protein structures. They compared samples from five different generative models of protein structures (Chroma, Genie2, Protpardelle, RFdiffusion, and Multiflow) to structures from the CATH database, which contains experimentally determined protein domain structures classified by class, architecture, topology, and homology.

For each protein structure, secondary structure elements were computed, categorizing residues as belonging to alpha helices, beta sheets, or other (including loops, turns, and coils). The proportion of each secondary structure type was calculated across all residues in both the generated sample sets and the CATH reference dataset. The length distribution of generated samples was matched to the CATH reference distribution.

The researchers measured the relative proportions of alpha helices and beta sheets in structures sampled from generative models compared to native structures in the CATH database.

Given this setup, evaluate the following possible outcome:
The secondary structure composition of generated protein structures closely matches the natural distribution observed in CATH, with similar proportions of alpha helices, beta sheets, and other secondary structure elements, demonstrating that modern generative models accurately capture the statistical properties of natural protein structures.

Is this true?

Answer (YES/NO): NO